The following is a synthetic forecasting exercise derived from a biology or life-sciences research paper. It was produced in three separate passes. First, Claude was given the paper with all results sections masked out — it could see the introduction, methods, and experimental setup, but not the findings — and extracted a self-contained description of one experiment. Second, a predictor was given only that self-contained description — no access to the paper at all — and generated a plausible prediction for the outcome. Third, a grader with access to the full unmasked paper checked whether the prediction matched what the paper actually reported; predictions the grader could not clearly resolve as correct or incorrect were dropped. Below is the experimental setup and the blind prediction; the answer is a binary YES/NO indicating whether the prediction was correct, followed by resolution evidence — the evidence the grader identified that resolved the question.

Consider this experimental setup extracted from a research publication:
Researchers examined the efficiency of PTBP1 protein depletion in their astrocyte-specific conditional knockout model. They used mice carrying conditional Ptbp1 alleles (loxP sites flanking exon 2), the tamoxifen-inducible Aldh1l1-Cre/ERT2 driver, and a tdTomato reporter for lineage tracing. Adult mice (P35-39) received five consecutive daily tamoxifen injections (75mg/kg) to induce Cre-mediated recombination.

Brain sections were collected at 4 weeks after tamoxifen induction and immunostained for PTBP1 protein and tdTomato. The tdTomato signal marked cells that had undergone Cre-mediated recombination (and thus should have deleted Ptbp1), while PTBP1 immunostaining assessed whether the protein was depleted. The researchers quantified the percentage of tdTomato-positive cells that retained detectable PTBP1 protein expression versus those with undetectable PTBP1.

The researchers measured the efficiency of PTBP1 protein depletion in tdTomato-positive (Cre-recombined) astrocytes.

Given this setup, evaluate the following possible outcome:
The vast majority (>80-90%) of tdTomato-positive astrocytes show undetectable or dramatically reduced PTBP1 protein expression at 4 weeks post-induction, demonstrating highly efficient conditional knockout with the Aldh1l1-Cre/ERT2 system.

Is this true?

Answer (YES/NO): YES